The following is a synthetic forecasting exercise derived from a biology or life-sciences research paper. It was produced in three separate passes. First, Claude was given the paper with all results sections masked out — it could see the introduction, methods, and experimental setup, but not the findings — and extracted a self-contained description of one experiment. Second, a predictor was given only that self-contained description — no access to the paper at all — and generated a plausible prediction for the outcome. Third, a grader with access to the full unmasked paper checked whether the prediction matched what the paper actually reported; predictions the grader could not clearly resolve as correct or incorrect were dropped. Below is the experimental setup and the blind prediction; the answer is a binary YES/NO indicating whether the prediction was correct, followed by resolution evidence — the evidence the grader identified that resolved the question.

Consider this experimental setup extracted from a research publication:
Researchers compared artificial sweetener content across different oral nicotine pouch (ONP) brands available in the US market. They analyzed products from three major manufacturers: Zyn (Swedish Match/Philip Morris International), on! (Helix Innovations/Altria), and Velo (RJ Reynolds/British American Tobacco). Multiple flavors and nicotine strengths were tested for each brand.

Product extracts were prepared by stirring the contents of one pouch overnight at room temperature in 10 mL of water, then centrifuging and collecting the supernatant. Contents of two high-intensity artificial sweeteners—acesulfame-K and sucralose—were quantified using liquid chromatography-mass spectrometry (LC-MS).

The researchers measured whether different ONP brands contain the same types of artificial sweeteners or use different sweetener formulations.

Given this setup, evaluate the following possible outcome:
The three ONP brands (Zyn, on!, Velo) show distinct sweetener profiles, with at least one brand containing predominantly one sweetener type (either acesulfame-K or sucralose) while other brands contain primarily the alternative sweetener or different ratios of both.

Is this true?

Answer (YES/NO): YES